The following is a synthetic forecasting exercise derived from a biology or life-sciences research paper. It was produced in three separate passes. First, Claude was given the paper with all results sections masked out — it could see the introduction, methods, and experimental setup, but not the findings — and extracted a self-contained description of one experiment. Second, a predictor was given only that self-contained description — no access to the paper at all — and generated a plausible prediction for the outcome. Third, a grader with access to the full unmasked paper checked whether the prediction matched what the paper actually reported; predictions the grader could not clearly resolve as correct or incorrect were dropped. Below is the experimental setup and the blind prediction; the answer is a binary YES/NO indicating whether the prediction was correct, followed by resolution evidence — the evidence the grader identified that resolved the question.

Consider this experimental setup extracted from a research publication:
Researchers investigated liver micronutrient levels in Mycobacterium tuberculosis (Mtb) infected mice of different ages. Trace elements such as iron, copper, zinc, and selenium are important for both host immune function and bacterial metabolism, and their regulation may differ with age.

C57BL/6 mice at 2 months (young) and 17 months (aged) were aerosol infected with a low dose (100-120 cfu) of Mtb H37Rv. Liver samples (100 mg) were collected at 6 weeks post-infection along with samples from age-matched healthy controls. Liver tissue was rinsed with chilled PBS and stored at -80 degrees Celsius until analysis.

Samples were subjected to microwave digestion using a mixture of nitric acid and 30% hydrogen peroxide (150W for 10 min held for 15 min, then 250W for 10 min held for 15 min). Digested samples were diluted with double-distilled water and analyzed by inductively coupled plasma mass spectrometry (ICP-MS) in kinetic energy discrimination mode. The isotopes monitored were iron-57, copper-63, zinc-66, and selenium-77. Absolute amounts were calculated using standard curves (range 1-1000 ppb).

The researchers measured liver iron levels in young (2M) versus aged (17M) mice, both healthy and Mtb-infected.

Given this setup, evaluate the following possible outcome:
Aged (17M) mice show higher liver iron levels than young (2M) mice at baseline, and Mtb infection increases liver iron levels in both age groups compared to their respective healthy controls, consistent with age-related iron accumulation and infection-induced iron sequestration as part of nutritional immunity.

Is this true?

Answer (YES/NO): NO